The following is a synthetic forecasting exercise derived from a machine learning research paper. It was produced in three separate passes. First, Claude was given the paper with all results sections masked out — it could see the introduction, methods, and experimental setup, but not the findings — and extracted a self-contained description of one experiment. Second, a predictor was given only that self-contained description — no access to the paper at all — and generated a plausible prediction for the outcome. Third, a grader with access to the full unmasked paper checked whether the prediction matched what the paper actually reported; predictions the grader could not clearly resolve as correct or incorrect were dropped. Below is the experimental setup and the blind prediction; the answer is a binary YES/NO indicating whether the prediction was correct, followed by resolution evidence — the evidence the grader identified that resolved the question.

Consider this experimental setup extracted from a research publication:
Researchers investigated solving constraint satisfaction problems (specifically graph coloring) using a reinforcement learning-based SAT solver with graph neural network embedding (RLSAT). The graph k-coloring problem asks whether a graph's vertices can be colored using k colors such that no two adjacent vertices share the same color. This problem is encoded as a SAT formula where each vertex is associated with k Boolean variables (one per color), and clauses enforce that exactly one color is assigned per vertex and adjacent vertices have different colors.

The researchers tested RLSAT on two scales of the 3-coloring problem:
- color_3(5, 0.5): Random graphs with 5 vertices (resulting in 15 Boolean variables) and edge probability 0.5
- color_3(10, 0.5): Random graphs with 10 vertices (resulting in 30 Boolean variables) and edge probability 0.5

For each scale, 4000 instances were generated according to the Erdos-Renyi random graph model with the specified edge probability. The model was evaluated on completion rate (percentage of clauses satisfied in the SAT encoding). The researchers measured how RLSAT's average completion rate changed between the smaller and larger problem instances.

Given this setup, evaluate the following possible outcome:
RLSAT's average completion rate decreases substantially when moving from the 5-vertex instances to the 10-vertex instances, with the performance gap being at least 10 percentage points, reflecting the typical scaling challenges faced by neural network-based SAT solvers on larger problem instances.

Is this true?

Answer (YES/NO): YES